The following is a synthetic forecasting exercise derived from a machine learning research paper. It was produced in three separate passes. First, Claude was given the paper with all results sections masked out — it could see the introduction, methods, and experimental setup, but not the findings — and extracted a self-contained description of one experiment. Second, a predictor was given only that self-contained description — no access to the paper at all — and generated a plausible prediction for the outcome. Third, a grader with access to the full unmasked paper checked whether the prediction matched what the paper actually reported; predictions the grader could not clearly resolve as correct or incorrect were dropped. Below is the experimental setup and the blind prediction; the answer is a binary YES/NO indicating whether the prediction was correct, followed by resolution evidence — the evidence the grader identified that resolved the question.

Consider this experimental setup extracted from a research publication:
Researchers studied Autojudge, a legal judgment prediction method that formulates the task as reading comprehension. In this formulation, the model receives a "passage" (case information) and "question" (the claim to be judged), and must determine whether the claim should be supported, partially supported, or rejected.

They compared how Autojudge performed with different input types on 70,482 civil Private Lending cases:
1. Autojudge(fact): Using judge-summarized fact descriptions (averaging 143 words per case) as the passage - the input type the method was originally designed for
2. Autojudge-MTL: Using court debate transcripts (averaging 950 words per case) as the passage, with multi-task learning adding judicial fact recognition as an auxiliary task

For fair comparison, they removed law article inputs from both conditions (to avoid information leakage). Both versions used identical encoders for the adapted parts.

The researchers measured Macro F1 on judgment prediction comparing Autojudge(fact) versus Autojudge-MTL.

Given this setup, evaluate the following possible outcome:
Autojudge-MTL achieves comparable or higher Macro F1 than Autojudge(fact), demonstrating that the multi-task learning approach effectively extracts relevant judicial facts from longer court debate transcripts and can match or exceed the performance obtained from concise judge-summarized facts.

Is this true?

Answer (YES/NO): YES